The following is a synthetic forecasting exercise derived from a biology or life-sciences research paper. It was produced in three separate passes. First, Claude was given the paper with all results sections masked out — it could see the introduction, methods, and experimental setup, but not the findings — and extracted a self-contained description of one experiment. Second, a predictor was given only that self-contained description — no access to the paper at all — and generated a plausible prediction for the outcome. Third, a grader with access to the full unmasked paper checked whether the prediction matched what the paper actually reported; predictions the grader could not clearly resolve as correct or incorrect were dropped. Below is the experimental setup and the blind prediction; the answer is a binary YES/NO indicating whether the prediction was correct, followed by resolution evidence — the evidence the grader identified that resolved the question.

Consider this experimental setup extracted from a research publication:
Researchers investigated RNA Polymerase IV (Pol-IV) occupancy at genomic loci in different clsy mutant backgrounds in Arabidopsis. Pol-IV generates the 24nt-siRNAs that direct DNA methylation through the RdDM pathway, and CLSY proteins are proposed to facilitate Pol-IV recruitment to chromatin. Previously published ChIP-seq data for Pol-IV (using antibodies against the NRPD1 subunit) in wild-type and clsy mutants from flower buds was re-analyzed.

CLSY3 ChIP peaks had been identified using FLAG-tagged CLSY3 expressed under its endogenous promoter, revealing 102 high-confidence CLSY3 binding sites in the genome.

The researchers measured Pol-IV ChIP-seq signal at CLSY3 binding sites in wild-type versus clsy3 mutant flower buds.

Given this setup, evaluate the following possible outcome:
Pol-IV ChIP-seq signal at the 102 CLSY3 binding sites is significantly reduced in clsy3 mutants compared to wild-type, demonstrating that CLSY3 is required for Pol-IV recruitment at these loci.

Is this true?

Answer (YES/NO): YES